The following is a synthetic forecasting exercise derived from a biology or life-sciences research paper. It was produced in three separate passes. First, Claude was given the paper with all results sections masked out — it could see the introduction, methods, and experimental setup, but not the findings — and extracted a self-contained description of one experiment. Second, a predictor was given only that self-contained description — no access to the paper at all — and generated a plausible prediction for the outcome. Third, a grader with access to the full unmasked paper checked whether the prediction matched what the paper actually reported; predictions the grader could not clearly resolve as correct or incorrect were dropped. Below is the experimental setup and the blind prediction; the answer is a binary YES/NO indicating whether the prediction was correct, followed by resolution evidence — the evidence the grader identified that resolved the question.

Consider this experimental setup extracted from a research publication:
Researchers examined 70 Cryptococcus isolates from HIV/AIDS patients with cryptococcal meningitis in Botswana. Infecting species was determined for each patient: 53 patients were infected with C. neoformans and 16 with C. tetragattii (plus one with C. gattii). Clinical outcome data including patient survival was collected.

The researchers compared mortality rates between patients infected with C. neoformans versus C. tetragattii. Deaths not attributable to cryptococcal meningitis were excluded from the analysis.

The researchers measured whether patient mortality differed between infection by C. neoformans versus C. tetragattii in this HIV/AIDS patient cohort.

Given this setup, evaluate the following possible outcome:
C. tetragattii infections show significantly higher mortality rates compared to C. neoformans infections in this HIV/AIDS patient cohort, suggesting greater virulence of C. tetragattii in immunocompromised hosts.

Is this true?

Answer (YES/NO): NO